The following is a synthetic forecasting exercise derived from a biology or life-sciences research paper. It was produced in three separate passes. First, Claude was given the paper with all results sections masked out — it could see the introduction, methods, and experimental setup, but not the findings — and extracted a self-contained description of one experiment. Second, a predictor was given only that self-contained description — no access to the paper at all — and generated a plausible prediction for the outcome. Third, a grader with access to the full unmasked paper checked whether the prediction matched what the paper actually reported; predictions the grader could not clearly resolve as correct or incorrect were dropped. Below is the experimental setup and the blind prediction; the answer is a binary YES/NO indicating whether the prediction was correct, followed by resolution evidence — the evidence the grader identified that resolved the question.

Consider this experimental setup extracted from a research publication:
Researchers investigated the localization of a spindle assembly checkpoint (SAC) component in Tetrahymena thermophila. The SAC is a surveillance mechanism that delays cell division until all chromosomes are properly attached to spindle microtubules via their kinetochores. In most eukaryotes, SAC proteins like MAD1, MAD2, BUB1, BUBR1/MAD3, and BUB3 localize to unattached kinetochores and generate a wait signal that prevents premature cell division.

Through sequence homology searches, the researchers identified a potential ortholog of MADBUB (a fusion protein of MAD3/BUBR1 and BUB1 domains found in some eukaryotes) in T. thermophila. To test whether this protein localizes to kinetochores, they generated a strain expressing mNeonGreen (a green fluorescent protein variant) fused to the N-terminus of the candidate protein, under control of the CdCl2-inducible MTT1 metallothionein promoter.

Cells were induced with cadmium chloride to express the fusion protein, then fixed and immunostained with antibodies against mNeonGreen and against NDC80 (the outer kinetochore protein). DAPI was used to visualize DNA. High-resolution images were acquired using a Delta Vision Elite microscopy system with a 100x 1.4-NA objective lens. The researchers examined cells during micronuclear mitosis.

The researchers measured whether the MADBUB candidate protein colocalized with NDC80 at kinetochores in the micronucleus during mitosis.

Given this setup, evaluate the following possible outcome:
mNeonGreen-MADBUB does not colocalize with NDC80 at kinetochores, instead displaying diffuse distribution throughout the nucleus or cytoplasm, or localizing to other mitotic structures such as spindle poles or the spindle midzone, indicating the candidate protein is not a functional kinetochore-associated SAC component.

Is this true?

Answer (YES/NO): NO